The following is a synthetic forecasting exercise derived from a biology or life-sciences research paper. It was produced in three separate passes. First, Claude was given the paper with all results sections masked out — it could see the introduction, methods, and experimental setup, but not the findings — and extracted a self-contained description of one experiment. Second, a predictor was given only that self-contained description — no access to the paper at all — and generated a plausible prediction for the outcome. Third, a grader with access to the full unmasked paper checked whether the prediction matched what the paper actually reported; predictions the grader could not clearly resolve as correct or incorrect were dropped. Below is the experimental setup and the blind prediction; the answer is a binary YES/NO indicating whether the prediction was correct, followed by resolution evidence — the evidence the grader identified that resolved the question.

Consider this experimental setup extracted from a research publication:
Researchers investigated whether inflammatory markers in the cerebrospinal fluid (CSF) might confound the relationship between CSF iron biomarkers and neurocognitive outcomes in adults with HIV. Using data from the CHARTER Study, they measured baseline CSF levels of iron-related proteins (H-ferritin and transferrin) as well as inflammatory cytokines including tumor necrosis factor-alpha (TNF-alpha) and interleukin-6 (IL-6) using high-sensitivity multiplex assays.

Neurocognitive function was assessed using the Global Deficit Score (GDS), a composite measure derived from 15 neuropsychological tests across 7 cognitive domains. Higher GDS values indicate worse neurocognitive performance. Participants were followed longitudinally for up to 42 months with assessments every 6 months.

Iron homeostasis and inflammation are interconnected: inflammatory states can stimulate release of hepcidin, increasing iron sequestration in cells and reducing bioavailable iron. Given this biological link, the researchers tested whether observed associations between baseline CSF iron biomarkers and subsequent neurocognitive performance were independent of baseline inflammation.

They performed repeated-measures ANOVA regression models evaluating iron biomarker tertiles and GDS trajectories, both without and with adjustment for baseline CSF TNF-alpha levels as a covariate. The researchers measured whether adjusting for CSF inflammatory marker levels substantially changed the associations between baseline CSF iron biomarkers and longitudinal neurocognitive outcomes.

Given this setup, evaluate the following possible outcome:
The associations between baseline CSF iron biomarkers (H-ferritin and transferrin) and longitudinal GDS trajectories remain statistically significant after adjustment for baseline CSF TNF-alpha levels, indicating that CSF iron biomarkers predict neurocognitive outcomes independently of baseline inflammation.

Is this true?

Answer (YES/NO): YES